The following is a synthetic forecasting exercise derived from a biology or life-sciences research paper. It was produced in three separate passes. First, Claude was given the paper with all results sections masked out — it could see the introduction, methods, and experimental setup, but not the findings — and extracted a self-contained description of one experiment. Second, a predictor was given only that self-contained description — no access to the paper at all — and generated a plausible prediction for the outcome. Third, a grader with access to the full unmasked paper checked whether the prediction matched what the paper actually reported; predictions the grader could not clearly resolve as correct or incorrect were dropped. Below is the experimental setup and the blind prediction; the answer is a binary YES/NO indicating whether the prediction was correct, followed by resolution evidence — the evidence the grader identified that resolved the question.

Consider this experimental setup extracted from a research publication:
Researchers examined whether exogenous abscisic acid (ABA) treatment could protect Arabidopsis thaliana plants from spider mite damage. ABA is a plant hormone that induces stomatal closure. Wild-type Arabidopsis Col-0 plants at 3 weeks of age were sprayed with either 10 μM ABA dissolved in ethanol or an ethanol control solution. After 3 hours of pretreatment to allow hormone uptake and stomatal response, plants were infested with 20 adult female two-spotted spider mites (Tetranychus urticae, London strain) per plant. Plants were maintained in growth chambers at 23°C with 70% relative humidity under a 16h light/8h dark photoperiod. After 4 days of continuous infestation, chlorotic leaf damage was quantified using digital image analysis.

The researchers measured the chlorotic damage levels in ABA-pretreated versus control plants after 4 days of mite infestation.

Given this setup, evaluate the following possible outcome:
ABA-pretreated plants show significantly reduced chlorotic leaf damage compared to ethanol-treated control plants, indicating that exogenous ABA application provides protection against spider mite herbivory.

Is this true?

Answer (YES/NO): YES